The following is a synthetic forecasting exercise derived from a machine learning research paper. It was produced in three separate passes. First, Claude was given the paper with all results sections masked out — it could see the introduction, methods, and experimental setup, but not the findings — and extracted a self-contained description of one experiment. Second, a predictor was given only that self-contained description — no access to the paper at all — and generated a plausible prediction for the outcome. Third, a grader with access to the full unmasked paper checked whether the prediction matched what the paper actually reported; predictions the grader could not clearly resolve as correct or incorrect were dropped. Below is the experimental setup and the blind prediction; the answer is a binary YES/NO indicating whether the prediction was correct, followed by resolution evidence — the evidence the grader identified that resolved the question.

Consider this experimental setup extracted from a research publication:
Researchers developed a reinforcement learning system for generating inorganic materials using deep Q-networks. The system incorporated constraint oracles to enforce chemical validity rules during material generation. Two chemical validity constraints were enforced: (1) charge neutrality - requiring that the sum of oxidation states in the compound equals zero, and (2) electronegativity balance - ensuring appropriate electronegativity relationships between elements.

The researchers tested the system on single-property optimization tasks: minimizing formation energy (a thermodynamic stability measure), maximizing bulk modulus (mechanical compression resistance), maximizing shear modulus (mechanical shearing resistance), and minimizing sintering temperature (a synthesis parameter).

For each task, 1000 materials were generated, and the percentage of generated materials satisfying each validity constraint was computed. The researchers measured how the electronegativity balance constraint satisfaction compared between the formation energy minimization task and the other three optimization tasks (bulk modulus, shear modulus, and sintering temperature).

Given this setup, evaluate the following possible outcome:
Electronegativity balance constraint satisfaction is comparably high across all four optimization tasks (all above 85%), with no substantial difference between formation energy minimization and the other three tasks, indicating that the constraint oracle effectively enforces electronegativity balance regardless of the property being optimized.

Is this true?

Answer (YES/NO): NO